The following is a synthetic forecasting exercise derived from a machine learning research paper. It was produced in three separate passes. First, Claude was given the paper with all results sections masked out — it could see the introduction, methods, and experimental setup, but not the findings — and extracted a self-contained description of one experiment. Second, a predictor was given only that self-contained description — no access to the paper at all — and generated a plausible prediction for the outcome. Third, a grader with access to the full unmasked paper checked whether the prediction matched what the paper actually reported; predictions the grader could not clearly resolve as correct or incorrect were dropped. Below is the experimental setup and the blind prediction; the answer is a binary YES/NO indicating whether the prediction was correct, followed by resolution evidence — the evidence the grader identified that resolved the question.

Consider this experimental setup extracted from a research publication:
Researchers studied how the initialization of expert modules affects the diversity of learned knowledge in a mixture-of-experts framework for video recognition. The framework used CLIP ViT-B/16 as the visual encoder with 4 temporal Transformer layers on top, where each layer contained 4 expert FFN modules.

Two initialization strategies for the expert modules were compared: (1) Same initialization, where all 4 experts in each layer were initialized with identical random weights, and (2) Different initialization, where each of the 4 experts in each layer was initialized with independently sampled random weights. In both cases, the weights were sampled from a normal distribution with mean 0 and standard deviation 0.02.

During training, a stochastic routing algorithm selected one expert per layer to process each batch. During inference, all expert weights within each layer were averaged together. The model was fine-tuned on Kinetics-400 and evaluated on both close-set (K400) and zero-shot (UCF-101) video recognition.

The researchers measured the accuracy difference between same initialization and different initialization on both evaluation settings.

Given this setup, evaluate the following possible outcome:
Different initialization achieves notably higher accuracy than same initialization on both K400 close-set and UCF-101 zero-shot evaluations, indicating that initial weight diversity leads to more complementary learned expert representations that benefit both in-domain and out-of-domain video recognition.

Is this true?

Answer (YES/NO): NO